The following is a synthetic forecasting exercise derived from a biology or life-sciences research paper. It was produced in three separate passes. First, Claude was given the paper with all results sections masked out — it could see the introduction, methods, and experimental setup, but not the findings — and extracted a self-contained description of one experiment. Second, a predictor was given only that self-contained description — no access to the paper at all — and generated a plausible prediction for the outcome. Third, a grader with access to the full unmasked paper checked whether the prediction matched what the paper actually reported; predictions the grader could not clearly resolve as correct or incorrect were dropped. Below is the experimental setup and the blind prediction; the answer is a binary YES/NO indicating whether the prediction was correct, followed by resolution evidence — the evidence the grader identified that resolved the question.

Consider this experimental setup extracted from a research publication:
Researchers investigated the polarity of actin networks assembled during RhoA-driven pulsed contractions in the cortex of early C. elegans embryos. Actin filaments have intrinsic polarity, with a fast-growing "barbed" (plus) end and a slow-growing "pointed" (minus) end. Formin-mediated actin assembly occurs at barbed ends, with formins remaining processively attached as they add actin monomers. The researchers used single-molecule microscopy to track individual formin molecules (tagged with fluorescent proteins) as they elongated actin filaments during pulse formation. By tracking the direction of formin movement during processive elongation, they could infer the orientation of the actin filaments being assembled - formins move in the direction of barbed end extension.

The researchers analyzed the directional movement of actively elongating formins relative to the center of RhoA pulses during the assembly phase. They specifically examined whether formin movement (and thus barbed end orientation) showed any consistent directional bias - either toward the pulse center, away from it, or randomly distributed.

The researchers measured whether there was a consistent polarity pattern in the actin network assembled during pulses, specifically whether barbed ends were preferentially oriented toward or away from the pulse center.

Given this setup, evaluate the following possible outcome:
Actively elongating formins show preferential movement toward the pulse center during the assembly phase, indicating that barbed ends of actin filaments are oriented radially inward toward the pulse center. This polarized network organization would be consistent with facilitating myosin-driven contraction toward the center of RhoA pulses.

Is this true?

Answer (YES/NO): NO